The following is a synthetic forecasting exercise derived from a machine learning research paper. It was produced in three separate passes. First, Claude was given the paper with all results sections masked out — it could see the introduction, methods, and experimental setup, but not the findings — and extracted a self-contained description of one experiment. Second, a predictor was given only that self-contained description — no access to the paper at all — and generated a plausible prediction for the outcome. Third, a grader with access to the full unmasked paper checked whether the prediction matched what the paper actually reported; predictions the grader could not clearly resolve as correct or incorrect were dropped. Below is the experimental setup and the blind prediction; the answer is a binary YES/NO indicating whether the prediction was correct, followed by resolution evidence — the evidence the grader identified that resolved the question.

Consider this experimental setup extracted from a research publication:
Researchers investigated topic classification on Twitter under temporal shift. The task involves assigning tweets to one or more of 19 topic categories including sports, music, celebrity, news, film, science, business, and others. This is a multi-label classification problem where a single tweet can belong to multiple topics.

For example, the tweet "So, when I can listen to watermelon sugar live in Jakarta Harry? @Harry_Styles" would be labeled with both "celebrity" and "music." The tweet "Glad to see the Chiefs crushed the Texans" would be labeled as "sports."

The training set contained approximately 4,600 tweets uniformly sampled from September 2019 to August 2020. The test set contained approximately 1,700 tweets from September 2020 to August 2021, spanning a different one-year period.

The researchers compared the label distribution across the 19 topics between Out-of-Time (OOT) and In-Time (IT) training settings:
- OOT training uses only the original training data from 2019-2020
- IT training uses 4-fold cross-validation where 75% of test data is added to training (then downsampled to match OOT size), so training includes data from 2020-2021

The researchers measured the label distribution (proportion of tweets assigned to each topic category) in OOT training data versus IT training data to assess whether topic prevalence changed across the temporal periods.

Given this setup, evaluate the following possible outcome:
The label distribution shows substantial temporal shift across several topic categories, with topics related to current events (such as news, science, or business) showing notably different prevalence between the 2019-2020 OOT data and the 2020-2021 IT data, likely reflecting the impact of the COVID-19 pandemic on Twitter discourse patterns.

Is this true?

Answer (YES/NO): NO